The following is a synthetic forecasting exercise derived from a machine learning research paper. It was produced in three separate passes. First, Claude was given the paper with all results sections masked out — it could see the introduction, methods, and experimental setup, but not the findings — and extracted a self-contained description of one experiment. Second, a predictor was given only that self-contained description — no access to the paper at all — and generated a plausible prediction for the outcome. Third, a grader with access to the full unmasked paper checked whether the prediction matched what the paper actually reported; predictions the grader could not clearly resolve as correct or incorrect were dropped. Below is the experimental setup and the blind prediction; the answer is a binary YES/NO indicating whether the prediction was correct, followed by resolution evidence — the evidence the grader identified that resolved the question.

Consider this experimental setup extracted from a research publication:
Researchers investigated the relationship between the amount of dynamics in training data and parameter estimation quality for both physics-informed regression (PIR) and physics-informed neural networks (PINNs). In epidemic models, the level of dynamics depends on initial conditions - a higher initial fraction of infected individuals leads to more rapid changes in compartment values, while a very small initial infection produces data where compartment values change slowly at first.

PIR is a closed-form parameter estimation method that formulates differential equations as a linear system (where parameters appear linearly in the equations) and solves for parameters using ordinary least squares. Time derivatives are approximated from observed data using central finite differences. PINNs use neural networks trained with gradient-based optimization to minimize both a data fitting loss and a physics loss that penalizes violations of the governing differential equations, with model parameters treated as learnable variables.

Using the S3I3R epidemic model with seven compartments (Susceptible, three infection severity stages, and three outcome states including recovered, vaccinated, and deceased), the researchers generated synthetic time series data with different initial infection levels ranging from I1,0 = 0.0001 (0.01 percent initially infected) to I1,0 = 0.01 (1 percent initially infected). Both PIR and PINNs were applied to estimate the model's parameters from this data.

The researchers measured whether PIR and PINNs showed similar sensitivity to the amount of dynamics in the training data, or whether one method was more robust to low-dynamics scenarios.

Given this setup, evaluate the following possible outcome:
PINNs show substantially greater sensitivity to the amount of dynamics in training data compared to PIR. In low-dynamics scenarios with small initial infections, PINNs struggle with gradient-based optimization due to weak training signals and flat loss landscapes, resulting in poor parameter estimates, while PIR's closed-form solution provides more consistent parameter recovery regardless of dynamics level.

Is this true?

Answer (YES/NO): NO